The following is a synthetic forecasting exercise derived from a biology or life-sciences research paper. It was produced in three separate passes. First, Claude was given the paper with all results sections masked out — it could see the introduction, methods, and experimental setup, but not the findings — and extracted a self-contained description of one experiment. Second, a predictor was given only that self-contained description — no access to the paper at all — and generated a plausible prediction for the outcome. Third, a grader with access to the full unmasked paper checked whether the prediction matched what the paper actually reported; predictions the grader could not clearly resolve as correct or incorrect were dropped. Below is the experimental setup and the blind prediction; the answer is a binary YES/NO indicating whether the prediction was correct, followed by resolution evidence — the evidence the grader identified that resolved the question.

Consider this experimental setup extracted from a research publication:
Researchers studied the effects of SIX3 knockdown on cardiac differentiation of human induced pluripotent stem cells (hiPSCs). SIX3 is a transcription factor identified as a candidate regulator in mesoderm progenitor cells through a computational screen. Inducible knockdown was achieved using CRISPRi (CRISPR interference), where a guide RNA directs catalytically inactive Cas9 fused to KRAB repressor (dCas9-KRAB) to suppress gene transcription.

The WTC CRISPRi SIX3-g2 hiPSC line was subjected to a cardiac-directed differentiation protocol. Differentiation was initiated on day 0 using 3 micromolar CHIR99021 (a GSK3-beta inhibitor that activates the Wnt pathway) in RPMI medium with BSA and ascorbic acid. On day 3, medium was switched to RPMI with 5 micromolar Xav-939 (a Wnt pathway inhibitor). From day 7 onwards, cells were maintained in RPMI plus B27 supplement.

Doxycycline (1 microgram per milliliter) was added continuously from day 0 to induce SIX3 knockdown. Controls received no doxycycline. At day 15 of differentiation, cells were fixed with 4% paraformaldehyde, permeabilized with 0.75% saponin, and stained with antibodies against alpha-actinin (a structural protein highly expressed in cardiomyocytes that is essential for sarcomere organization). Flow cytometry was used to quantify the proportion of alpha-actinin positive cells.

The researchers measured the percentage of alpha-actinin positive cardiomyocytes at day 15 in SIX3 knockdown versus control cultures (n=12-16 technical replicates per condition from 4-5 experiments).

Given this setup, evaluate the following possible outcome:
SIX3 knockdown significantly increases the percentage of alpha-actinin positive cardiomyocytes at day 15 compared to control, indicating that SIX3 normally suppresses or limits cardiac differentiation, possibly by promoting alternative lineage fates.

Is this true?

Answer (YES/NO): NO